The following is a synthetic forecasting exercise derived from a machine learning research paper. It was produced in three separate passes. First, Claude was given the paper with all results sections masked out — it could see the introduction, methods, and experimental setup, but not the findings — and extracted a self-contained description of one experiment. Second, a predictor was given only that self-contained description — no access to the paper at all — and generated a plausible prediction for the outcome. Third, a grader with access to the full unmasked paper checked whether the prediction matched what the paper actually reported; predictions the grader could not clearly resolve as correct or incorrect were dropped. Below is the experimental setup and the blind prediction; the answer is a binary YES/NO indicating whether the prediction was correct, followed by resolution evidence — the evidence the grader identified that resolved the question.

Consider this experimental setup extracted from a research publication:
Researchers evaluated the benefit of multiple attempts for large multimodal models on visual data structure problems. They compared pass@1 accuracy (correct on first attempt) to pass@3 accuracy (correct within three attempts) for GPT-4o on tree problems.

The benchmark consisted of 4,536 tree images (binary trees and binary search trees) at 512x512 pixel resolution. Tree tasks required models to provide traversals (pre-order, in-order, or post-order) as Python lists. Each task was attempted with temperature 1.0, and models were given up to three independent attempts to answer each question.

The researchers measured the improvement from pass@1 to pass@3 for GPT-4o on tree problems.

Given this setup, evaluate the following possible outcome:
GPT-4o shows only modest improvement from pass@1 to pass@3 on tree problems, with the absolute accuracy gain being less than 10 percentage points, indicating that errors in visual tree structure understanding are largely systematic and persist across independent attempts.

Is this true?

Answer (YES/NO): YES